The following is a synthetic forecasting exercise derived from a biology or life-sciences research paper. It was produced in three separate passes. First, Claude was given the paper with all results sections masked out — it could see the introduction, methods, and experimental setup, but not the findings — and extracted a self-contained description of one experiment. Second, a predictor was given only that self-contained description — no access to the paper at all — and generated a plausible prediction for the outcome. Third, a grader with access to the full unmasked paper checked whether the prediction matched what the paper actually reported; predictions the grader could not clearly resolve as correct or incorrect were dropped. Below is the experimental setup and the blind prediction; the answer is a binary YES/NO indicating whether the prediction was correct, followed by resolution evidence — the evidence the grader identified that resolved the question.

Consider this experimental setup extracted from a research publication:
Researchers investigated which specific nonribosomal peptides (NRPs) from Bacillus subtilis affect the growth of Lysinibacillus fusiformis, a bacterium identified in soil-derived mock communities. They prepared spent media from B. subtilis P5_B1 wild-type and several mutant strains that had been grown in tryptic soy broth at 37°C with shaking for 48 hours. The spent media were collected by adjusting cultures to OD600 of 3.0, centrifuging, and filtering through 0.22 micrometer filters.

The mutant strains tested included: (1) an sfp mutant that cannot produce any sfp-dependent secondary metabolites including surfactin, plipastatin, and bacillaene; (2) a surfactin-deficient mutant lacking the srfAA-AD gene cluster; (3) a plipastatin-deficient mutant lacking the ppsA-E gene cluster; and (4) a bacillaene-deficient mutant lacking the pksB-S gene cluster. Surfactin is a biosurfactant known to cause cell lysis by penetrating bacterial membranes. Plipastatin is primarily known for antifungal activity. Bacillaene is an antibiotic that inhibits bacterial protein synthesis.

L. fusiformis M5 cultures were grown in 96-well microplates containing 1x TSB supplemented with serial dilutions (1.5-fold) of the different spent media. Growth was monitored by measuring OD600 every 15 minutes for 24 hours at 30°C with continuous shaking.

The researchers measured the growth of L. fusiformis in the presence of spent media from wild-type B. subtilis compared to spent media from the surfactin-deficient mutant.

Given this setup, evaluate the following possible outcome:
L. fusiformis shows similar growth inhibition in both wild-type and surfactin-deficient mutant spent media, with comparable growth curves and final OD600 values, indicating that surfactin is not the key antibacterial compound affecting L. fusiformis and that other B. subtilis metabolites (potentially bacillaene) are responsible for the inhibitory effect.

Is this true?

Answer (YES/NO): NO